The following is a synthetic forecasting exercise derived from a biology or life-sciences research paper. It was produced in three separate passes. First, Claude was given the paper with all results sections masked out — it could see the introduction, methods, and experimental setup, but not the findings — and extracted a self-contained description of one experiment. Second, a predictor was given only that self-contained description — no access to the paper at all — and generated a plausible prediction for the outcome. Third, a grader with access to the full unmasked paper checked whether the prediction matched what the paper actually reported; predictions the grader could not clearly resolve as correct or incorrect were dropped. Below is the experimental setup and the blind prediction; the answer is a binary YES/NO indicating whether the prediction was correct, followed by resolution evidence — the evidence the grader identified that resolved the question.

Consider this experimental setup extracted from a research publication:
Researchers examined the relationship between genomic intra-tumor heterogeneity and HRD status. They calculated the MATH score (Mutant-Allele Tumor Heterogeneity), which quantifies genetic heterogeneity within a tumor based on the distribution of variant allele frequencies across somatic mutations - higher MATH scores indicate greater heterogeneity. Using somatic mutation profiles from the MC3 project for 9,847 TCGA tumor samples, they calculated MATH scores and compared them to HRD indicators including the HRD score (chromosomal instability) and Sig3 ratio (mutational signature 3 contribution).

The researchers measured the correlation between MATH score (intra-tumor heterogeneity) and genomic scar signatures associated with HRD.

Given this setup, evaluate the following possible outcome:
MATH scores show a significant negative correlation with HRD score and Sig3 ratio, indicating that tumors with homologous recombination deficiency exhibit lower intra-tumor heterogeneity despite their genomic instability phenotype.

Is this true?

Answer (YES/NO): NO